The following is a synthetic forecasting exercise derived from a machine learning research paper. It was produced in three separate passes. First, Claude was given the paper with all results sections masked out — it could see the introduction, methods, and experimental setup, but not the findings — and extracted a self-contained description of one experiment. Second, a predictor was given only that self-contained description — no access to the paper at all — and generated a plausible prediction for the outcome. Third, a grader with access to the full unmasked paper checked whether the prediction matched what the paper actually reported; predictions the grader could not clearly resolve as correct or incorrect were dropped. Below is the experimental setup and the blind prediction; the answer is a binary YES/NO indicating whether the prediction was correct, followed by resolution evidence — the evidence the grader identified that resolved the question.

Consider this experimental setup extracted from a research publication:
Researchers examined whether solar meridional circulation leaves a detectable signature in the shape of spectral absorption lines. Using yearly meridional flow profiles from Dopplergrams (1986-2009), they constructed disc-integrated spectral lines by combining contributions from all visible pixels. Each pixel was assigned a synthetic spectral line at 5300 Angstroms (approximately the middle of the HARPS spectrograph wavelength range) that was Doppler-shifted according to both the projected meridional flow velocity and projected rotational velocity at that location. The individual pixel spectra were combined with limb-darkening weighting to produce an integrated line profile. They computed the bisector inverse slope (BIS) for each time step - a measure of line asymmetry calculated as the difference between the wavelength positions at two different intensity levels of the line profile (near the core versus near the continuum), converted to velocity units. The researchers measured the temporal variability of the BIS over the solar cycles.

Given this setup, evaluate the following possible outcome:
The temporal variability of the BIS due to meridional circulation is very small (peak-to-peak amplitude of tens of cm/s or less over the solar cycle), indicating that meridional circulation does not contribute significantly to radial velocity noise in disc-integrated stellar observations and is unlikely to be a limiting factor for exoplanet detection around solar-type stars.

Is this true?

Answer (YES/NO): NO